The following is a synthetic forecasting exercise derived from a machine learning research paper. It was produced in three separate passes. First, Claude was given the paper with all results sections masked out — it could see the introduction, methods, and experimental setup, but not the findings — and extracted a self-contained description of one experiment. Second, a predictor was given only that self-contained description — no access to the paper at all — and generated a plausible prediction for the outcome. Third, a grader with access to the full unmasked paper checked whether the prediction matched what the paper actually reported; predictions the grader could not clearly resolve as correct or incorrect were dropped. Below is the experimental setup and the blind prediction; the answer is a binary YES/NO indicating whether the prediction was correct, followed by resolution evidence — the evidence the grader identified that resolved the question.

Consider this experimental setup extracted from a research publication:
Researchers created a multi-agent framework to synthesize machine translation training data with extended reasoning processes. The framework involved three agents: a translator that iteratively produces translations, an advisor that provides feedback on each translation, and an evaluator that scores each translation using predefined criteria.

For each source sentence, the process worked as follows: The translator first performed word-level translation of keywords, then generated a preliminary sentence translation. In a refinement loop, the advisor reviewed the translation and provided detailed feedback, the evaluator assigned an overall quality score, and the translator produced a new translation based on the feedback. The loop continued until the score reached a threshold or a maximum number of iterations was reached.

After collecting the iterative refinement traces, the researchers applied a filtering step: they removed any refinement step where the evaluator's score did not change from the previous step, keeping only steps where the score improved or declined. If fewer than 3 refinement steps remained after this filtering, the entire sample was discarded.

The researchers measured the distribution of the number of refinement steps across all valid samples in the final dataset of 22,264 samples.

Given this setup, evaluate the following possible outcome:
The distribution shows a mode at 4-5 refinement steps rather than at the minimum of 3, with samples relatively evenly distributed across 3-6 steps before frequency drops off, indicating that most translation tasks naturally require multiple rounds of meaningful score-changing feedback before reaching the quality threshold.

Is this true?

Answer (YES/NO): NO